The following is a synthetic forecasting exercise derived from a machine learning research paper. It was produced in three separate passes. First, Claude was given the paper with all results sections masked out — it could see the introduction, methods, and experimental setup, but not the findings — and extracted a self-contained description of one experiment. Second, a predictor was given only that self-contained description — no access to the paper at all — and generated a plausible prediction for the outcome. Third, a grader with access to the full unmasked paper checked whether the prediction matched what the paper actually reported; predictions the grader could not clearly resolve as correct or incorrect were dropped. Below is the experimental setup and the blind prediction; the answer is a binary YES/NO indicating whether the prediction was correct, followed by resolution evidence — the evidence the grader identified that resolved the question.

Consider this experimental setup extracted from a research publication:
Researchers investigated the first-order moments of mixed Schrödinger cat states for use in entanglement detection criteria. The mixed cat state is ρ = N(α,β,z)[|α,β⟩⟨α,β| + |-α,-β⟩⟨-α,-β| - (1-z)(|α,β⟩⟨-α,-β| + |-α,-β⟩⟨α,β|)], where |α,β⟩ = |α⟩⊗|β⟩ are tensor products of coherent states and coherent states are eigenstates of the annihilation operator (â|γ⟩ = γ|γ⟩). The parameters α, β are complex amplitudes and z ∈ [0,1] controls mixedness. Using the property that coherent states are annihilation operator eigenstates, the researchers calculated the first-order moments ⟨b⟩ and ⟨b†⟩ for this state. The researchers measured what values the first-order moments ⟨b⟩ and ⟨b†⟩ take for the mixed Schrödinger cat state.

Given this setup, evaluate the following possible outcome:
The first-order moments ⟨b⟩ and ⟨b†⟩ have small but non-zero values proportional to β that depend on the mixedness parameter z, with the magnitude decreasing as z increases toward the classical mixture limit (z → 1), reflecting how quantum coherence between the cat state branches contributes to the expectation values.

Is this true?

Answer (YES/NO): NO